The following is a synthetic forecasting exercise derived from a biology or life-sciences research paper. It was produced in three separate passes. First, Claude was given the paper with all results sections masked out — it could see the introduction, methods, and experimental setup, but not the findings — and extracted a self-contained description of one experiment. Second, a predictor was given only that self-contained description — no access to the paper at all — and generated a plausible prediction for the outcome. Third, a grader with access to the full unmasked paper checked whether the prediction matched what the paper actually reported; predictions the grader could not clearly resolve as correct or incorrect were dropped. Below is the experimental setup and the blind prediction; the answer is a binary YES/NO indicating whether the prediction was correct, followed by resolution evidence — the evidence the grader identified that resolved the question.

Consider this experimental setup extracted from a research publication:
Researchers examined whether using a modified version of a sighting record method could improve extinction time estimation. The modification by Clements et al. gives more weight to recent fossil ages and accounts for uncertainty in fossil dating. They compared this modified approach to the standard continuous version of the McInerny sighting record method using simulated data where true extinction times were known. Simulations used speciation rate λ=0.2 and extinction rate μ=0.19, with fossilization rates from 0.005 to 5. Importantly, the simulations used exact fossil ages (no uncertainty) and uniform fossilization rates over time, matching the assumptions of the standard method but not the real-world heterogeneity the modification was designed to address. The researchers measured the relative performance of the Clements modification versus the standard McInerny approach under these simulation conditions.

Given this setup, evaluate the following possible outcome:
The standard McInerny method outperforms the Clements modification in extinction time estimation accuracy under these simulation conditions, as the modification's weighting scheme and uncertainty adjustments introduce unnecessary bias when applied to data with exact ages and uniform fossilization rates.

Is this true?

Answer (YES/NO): YES